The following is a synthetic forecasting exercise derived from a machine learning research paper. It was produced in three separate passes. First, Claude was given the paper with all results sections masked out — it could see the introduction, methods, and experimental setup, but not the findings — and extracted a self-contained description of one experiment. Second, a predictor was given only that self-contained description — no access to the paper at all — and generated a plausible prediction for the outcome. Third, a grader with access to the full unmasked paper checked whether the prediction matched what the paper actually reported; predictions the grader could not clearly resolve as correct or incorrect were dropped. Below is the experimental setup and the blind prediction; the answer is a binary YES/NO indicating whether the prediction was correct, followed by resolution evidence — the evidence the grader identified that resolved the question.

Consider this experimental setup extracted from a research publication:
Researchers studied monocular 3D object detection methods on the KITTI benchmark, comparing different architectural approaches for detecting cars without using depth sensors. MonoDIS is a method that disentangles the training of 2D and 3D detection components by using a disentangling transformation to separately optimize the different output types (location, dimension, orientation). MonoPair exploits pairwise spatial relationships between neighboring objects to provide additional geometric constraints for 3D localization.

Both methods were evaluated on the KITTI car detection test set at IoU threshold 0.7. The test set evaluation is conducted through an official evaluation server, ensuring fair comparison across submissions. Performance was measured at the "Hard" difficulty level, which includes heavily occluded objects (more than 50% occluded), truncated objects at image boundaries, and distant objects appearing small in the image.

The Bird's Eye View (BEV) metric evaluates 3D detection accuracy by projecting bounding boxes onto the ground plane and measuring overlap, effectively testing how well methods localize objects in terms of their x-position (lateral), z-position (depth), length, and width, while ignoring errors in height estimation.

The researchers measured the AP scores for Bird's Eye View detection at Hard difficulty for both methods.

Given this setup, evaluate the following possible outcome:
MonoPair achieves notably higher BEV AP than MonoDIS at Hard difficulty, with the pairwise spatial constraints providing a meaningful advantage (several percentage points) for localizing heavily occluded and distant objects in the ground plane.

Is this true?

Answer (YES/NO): NO